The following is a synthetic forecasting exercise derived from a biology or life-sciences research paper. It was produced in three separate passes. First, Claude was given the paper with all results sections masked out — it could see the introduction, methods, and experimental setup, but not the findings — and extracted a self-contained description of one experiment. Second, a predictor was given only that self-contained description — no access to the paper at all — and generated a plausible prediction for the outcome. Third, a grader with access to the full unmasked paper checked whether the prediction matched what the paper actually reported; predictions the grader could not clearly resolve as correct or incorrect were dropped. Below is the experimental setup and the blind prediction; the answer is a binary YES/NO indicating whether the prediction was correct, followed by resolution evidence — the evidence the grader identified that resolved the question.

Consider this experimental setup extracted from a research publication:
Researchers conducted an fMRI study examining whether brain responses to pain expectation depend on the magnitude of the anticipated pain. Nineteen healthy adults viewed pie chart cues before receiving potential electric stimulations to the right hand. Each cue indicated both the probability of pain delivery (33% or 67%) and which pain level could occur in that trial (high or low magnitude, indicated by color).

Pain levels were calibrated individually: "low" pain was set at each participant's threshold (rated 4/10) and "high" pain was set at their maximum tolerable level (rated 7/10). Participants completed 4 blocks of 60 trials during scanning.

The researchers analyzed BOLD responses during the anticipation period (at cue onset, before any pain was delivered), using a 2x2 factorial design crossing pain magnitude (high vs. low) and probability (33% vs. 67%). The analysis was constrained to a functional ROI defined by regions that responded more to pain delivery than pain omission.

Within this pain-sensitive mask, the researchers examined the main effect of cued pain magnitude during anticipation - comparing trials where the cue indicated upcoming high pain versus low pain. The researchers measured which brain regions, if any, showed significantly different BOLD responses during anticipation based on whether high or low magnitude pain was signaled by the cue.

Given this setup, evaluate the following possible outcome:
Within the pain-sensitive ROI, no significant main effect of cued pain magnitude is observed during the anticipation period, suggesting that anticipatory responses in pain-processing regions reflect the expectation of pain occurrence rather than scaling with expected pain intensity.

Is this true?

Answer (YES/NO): NO